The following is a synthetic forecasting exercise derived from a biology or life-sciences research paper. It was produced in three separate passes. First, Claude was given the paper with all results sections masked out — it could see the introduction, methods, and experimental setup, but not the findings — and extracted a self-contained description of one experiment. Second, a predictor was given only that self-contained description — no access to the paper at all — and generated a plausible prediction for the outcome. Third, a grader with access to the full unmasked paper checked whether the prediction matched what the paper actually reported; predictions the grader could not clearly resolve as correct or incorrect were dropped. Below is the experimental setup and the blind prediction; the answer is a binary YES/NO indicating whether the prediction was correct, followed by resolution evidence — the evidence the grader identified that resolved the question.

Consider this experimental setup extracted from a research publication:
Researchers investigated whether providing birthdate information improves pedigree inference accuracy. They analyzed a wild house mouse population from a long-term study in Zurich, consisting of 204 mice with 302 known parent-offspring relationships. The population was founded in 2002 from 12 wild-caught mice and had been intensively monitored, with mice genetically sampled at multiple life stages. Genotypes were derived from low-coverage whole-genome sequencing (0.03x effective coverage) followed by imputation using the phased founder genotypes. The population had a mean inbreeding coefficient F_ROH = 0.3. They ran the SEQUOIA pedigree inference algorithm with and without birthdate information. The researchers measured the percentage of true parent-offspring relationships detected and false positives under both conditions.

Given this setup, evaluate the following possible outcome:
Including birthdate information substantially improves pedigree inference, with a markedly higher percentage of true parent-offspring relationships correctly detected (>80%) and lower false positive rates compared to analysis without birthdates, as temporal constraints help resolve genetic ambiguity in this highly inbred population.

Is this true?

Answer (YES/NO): NO